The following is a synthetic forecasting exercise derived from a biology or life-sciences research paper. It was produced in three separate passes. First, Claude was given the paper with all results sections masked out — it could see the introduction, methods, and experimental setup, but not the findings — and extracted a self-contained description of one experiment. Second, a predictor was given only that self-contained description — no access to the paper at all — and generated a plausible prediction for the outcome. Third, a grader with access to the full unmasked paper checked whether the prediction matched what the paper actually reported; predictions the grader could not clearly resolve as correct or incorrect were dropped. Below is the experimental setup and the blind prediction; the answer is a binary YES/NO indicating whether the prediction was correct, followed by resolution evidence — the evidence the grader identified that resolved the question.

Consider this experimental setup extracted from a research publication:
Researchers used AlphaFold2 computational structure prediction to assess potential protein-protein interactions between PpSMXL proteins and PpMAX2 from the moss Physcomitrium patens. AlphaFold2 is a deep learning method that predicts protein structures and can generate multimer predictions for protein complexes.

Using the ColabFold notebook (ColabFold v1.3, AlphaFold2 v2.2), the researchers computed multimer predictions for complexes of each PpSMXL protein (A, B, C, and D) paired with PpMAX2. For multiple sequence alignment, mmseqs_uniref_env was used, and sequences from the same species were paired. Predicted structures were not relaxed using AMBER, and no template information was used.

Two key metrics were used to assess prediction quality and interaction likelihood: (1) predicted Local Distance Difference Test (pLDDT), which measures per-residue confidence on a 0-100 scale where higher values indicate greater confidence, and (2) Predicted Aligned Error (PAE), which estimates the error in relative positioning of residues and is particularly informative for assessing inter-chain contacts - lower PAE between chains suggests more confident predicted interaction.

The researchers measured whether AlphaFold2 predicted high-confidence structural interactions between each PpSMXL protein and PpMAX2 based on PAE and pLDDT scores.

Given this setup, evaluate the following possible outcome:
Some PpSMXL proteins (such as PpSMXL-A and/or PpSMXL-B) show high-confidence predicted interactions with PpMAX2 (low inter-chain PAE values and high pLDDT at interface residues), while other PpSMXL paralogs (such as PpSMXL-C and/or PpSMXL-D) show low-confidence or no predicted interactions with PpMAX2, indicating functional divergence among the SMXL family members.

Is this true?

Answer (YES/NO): YES